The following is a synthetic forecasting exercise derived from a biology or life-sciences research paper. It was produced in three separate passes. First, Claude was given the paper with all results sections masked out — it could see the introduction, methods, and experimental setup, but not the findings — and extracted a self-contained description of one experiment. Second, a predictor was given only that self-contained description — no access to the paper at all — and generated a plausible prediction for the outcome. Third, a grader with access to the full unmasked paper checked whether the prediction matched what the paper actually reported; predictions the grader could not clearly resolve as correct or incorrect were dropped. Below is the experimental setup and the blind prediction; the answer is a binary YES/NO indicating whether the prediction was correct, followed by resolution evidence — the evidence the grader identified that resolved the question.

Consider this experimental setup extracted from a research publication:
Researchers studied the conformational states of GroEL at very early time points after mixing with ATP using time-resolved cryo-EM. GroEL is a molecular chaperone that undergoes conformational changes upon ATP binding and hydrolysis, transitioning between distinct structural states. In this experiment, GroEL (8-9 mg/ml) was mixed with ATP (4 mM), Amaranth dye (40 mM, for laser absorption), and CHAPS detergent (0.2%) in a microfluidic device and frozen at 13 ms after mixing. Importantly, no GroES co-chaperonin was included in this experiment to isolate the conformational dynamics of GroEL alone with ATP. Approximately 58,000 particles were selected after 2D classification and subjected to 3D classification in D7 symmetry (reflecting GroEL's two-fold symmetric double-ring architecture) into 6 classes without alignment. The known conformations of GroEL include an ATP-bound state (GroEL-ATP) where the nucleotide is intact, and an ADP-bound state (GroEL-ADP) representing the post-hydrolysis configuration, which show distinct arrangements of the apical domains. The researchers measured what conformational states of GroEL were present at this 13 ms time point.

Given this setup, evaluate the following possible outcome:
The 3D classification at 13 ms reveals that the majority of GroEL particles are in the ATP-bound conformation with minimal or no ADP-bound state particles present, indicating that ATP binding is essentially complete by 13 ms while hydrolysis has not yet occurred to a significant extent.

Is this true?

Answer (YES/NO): NO